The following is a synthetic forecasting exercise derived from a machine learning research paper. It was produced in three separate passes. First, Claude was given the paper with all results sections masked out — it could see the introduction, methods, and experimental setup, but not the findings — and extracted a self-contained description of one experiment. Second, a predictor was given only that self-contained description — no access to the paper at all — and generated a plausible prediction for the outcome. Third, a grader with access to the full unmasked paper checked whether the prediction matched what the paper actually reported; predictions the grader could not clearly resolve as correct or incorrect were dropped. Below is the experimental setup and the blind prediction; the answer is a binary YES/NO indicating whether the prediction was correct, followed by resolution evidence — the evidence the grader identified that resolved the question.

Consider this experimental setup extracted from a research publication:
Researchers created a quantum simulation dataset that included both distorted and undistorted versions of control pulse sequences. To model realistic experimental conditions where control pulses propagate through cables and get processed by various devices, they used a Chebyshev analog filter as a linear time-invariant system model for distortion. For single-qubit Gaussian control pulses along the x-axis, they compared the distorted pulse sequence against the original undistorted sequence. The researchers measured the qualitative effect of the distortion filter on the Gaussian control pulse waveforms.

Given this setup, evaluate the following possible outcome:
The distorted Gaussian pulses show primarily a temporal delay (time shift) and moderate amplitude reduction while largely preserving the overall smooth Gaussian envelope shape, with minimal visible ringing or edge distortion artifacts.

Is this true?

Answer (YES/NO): NO